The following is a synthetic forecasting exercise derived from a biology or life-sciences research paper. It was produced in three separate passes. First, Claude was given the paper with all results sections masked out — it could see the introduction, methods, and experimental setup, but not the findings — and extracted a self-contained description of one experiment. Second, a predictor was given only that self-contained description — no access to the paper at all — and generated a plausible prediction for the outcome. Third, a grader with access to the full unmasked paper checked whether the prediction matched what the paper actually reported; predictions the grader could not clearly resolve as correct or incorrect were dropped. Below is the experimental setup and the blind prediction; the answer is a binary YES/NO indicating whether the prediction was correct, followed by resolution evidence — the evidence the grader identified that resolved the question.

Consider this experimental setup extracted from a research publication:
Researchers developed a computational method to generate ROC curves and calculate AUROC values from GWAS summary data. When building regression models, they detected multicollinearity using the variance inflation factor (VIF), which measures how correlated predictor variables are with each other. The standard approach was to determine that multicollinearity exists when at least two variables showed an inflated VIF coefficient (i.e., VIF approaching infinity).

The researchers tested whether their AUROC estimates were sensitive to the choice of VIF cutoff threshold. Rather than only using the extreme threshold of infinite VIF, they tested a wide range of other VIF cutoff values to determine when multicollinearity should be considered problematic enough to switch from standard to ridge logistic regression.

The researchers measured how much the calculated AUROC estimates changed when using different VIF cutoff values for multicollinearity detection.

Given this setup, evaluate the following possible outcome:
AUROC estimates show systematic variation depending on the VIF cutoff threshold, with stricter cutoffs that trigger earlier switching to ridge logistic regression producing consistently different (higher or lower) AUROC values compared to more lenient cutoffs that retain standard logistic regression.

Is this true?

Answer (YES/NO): NO